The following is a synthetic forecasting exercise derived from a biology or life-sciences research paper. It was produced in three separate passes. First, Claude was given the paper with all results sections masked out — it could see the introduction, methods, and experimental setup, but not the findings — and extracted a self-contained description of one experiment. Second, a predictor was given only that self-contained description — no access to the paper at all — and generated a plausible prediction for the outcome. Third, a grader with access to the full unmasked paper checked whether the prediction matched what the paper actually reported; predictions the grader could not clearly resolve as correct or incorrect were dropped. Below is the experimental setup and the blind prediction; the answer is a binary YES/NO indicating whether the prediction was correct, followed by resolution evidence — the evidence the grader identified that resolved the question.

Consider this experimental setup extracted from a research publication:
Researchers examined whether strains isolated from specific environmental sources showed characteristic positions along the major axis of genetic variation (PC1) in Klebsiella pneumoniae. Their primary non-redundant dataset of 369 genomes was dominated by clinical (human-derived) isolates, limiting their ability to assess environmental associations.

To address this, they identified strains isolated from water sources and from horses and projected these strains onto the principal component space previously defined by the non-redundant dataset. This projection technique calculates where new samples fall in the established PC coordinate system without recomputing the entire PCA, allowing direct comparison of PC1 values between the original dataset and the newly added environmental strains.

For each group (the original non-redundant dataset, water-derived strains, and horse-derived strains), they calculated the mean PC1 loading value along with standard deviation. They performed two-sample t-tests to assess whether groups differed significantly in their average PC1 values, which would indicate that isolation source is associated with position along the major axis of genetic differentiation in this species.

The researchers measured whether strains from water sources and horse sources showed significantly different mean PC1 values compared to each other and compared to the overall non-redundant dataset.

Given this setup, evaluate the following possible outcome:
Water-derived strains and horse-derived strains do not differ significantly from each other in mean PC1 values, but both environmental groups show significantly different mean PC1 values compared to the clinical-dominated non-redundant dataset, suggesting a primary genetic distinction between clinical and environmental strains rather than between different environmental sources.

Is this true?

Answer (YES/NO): NO